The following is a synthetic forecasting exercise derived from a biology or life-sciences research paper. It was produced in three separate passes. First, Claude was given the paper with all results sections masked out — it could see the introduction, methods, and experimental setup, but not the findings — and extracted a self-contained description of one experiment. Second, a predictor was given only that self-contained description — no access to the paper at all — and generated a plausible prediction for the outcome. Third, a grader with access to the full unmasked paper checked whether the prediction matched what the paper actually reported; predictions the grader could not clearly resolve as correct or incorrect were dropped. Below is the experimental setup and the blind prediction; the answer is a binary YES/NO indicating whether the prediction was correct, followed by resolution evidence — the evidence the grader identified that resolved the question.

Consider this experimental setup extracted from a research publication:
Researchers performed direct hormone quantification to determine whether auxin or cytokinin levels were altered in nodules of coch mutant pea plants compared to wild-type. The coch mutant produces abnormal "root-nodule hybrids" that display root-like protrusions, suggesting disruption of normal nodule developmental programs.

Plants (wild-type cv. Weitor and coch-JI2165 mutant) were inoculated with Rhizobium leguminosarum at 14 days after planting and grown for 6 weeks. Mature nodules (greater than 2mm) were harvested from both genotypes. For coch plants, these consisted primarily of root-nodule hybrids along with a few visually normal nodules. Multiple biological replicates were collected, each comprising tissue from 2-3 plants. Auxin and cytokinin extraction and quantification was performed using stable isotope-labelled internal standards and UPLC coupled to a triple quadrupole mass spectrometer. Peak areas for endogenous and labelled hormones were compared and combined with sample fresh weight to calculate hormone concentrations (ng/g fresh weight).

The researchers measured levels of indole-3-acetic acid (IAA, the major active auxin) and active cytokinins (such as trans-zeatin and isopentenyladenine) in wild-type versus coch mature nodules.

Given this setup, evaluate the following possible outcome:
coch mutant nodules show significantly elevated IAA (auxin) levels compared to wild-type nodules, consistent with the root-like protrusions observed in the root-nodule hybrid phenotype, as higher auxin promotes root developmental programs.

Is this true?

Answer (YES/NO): NO